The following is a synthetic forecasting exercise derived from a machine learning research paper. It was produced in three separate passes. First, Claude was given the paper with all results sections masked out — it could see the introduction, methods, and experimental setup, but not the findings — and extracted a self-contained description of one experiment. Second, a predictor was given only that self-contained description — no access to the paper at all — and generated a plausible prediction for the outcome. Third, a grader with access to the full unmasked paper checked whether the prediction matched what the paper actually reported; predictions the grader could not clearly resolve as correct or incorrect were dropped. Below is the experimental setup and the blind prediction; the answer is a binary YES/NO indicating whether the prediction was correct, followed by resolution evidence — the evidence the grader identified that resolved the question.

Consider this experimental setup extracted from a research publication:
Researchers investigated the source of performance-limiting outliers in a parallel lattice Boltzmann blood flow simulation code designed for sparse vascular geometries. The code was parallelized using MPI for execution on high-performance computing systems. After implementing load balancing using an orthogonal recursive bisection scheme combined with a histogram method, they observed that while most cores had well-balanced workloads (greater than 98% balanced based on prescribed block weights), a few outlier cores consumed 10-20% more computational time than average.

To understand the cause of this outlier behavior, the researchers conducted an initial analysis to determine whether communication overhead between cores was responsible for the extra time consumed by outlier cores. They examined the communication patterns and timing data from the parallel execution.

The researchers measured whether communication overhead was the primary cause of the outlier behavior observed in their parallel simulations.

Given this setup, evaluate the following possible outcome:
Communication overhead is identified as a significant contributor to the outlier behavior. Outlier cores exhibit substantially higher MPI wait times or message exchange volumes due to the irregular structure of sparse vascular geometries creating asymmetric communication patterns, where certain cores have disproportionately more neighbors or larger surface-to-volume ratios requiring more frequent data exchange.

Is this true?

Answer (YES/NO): NO